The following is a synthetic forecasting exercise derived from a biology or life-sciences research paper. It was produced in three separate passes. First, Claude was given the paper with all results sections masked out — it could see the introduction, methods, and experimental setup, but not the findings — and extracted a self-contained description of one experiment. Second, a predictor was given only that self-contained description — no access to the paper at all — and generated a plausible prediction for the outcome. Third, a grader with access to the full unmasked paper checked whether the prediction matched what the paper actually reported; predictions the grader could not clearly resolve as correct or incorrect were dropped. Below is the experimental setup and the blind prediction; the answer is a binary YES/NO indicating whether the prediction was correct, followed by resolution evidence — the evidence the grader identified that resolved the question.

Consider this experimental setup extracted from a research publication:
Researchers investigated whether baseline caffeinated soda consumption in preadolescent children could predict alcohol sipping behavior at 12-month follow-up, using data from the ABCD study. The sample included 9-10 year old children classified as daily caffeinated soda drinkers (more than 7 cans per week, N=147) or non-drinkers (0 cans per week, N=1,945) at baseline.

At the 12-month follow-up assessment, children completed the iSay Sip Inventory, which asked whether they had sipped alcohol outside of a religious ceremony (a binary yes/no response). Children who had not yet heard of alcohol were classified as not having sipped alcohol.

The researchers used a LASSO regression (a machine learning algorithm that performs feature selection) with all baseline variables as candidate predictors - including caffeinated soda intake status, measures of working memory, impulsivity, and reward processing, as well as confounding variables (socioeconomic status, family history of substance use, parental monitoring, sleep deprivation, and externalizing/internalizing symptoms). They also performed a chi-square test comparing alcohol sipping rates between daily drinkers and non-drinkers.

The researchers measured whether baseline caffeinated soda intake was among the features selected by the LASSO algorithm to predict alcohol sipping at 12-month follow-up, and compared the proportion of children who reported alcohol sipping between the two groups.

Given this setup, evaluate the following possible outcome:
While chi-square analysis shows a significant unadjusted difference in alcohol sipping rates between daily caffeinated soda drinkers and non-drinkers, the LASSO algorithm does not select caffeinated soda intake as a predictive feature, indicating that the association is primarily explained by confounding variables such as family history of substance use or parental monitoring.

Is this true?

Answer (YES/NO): NO